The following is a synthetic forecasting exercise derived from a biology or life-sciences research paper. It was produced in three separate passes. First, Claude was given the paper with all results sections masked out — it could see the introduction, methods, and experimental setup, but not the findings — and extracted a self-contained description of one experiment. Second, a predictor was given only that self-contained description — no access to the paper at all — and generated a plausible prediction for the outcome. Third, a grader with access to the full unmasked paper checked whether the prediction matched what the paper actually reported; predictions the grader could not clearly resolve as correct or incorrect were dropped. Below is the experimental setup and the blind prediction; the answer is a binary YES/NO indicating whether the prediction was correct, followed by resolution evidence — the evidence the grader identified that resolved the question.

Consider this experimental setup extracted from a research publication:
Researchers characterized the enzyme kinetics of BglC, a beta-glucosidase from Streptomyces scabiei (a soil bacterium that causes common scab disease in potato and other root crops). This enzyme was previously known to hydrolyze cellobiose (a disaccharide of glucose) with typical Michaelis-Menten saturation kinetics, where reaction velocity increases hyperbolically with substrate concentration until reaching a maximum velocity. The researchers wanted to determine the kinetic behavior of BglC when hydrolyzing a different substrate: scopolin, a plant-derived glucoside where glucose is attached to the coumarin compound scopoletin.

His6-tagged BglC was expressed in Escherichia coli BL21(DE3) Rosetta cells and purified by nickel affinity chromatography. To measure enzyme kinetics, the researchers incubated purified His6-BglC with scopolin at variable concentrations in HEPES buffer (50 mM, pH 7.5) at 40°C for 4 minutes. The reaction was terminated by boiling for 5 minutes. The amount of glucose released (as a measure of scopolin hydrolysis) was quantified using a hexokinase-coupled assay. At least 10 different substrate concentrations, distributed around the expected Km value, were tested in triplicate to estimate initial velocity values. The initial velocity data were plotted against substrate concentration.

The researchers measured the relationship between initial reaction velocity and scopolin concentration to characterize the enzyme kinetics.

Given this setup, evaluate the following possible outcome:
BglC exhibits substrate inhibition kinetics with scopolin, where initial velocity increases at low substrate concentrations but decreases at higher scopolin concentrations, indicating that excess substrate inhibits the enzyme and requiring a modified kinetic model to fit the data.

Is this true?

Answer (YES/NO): YES